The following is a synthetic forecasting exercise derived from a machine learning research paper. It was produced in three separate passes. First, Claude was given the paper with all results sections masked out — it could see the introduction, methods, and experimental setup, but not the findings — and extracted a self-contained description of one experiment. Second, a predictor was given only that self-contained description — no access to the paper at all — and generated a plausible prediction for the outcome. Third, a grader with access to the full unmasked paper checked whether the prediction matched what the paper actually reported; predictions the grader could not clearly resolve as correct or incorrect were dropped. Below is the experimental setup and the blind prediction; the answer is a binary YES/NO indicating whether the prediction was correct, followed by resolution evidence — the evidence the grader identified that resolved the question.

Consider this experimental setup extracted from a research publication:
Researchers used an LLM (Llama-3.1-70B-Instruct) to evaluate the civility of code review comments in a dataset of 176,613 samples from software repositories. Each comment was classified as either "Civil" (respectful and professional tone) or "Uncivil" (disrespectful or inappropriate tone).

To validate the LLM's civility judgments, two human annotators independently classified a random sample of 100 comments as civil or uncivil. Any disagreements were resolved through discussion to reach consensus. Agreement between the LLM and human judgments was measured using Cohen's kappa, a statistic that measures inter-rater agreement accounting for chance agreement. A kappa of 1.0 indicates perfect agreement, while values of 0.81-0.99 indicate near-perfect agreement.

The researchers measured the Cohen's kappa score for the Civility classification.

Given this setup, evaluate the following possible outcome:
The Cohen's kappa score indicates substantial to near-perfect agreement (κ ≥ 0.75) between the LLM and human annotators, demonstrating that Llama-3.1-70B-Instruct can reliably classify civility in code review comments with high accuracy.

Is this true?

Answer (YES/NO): YES